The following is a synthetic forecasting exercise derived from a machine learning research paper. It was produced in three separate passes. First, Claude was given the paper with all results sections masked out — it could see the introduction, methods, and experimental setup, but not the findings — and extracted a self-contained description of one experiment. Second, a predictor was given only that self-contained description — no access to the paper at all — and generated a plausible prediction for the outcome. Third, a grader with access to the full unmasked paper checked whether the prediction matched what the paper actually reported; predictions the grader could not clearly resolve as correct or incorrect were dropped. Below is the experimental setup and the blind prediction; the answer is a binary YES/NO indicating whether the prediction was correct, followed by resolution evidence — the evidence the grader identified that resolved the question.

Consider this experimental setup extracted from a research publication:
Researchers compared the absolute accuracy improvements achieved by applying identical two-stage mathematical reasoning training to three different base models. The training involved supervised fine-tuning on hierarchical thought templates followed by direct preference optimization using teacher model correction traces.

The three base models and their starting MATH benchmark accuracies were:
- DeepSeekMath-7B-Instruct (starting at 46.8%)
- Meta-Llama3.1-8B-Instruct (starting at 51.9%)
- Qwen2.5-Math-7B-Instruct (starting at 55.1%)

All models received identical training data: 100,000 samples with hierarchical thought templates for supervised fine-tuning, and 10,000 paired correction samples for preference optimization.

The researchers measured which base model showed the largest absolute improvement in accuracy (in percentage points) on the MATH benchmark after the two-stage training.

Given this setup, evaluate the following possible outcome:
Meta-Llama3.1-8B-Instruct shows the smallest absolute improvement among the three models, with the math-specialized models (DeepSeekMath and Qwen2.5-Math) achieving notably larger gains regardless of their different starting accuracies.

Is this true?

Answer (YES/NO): YES